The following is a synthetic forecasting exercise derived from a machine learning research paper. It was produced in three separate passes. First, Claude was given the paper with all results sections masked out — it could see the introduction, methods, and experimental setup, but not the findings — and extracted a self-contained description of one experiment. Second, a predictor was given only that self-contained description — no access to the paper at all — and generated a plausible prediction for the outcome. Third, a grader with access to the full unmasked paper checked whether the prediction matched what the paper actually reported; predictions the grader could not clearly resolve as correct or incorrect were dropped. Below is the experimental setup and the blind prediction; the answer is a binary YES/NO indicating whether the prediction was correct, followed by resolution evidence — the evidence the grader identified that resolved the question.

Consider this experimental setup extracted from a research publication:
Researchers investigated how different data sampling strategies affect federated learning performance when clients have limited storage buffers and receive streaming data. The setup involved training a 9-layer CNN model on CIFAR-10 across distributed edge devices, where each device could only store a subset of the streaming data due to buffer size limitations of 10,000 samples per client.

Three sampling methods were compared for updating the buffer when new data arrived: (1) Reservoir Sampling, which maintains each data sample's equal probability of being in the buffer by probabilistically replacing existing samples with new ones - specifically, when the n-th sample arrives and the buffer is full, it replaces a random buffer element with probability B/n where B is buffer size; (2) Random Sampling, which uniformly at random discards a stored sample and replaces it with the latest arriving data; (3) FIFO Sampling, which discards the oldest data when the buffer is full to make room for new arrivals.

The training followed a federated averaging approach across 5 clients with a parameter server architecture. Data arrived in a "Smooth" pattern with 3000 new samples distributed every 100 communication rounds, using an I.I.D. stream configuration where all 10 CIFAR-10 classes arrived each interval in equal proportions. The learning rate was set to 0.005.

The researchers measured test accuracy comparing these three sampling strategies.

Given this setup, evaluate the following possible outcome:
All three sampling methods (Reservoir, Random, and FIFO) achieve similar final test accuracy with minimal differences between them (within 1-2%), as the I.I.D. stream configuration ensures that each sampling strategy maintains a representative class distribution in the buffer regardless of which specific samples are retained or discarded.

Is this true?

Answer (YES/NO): YES